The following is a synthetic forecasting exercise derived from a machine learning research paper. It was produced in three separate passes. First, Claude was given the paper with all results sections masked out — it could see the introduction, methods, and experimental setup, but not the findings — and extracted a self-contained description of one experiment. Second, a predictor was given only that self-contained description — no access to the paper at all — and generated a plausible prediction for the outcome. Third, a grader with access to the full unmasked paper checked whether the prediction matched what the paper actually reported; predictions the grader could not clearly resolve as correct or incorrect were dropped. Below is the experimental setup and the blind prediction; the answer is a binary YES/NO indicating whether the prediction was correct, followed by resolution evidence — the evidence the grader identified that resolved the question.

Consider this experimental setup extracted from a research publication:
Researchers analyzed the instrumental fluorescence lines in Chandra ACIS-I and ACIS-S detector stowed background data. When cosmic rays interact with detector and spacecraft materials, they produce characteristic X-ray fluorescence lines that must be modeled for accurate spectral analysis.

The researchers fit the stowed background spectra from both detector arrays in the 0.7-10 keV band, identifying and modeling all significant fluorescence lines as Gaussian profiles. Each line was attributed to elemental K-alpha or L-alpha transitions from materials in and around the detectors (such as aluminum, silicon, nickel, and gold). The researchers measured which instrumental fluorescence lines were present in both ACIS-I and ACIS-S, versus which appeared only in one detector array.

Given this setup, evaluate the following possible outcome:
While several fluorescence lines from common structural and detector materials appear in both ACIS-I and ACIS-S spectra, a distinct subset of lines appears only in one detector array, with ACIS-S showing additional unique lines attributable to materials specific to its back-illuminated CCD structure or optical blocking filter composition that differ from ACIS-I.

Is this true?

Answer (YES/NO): NO